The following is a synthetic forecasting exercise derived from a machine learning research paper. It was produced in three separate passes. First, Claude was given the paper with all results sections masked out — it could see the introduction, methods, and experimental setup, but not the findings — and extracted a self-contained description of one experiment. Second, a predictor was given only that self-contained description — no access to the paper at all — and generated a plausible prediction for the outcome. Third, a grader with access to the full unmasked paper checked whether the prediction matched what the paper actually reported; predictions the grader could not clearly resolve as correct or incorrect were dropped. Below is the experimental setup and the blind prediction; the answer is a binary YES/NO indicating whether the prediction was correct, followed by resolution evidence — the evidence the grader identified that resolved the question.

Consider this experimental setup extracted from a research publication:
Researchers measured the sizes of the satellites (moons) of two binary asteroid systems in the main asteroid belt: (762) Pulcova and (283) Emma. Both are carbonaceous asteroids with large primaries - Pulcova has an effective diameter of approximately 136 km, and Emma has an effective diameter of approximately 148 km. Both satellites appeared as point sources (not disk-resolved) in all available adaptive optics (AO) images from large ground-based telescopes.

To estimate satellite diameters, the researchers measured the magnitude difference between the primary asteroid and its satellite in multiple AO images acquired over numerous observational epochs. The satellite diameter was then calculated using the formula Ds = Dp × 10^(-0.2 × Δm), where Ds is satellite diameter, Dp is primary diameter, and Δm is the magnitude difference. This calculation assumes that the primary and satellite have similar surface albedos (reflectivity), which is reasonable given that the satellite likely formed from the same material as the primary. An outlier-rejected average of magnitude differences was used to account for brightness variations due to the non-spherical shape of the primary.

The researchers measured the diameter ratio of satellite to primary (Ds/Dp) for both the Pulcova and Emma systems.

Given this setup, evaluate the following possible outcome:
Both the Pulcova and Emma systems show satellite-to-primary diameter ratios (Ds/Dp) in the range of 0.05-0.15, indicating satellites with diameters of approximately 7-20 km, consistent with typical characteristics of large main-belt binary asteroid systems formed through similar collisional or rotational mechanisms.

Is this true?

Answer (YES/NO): NO